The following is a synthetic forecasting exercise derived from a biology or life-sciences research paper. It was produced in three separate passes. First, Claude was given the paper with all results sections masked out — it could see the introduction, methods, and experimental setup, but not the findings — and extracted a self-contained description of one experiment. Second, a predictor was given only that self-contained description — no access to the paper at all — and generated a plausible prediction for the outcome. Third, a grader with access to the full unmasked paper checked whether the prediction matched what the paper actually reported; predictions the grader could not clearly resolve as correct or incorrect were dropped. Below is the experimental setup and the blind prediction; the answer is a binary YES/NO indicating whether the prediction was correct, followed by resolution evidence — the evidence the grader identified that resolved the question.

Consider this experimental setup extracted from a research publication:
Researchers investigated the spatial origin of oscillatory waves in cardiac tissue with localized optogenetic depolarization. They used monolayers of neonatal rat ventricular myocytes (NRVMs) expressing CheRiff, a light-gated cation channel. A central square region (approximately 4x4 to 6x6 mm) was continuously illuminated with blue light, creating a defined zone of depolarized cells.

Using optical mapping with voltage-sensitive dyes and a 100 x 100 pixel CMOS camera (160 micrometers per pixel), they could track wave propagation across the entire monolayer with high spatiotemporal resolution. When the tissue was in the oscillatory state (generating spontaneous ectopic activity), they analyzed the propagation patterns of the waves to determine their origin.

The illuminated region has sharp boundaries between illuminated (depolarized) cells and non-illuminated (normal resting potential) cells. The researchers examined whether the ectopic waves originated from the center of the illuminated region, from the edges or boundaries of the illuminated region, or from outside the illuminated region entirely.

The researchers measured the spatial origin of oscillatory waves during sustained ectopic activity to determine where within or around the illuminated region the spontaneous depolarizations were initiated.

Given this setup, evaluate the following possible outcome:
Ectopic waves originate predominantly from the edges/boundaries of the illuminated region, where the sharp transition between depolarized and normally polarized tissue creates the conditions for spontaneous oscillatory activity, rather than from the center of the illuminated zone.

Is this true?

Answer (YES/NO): YES